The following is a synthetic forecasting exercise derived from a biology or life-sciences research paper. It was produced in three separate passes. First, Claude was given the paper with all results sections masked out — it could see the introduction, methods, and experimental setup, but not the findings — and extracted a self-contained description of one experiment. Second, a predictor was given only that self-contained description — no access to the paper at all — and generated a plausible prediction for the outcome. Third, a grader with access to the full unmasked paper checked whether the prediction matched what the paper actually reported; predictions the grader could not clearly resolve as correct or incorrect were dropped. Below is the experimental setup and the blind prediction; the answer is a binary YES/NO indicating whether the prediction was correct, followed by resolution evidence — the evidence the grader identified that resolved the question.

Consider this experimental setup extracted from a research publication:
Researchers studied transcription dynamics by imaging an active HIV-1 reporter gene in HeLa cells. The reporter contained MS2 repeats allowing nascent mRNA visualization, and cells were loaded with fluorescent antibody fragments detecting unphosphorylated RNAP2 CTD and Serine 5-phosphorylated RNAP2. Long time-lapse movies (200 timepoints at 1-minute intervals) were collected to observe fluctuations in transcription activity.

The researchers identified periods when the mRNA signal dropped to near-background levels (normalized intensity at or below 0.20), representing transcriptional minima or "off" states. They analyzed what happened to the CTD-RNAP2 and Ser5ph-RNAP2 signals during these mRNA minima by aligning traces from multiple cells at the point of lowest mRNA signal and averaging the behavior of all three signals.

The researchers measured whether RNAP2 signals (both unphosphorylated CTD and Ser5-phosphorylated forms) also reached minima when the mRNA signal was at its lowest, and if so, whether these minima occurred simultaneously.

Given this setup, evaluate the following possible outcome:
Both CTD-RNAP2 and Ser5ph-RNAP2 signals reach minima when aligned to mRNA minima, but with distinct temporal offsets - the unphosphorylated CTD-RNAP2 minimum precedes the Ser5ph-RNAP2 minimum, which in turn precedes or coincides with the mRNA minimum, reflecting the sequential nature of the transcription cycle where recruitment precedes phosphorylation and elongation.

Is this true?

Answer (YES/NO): YES